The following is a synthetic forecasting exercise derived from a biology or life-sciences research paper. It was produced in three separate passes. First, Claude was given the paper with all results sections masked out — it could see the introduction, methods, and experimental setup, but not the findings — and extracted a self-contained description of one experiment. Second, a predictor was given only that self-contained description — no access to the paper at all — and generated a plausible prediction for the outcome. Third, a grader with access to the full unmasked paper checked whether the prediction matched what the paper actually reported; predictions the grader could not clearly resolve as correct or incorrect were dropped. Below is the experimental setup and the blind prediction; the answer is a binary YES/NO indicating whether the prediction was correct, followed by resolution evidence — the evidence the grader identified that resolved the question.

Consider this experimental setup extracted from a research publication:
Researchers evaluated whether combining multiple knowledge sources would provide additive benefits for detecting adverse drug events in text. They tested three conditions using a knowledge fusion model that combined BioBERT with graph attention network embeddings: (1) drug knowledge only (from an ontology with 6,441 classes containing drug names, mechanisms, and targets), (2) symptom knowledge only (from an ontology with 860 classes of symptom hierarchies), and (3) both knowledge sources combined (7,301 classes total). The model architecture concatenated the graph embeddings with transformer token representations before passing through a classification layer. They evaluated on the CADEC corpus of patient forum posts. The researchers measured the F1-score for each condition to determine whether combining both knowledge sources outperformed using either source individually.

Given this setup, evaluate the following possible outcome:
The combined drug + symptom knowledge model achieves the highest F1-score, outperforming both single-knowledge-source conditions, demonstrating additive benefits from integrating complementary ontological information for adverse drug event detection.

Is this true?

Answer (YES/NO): NO